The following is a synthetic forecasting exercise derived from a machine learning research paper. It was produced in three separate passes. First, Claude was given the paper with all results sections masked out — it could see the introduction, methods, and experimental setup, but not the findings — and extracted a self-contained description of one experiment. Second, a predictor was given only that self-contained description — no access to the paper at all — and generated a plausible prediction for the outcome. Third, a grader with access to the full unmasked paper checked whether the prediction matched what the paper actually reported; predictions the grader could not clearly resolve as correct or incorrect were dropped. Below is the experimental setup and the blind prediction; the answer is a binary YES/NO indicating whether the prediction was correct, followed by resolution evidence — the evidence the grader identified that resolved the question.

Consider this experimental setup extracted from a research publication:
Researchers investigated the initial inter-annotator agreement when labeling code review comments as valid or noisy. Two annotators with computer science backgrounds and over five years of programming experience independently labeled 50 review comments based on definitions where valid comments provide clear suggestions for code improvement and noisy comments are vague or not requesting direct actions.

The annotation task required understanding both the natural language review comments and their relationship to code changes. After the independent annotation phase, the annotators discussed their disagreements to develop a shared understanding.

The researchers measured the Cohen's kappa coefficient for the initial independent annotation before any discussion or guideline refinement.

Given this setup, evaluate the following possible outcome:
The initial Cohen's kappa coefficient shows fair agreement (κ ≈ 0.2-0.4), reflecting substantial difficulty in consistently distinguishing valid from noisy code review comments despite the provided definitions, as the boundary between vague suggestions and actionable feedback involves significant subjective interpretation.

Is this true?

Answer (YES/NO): NO